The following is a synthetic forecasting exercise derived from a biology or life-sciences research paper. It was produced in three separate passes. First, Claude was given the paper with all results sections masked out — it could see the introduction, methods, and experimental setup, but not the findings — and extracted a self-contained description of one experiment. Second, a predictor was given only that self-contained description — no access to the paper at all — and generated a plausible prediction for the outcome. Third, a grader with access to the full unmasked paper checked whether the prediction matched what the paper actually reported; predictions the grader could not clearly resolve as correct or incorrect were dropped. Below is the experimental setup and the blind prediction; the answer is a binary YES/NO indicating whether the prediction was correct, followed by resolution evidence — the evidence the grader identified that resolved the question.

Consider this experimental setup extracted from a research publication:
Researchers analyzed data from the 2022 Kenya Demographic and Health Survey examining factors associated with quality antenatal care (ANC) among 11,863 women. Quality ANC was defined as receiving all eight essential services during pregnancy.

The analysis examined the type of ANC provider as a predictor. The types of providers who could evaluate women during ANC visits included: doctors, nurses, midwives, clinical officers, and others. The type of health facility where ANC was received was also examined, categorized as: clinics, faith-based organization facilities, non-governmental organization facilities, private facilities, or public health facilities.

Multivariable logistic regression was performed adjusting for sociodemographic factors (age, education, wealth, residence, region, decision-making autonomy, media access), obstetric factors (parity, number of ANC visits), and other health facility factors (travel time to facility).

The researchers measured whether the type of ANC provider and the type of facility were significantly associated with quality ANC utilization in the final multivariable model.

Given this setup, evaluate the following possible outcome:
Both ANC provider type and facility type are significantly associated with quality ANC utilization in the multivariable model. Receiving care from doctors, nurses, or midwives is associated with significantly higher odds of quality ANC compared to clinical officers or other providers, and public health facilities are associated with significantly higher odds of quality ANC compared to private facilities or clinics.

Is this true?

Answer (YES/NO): NO